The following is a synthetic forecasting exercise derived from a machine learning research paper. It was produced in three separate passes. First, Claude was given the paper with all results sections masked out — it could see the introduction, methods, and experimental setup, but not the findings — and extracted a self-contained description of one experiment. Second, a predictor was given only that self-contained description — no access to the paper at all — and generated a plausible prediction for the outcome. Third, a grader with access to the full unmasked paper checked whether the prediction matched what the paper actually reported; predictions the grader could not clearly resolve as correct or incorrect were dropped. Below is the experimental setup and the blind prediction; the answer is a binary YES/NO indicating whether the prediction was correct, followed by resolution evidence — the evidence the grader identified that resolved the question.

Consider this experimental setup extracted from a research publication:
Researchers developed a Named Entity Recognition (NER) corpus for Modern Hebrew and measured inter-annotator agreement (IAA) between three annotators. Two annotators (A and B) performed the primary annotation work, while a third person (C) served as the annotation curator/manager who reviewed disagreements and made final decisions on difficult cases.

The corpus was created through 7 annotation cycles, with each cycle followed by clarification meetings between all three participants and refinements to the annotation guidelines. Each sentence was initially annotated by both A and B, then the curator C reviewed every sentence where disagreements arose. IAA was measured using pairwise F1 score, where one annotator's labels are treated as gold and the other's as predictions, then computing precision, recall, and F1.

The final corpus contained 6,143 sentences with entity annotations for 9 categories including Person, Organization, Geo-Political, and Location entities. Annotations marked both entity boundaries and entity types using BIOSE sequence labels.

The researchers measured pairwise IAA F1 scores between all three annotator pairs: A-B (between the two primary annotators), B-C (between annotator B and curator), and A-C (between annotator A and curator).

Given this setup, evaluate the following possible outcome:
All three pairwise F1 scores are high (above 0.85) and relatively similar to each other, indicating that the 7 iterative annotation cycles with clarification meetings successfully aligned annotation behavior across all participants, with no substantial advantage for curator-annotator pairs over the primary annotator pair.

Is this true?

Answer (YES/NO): NO